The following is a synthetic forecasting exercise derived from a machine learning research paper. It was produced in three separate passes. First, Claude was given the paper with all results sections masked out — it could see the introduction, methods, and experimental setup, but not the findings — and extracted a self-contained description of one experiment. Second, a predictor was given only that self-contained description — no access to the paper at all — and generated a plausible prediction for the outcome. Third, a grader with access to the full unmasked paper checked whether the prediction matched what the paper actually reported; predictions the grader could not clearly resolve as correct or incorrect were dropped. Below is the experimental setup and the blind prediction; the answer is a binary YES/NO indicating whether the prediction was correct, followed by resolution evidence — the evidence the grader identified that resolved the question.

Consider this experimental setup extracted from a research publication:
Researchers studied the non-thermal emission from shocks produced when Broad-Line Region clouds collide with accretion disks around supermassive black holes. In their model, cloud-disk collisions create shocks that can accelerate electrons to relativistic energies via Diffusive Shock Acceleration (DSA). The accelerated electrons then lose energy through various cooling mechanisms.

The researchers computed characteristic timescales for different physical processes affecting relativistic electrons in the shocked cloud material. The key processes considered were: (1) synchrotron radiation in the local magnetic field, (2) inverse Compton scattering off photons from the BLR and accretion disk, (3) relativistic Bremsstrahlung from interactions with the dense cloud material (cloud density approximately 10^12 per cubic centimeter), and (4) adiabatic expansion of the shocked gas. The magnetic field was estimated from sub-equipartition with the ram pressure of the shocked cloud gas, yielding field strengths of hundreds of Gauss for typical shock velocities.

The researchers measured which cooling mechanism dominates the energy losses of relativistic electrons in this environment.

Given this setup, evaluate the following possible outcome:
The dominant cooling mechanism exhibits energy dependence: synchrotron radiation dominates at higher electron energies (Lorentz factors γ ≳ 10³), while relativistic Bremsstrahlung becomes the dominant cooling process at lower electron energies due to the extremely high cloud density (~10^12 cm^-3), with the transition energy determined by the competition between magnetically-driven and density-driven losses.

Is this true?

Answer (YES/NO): NO